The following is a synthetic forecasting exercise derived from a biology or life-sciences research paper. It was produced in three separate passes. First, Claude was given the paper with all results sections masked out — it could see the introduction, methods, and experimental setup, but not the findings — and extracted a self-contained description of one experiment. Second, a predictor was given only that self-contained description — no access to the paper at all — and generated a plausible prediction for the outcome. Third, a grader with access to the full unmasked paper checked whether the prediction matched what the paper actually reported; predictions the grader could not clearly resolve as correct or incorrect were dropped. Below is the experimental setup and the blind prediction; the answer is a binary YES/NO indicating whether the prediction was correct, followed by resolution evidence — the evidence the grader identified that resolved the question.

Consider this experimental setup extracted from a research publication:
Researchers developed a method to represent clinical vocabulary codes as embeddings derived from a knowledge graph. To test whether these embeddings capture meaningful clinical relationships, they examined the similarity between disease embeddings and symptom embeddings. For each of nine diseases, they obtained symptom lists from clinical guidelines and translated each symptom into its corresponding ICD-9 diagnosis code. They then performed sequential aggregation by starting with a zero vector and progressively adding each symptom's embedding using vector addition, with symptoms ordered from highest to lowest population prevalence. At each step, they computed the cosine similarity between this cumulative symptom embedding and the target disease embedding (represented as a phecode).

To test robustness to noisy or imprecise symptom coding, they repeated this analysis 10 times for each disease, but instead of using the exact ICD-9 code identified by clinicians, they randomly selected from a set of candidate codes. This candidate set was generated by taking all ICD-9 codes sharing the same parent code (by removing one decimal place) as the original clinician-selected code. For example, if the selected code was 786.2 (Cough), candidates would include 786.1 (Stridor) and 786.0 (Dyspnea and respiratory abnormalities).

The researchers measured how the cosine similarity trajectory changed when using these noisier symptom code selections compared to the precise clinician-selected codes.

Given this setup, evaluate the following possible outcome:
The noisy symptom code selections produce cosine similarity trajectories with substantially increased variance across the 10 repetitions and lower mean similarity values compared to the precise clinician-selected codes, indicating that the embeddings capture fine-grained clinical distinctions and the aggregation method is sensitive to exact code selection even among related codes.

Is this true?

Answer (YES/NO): NO